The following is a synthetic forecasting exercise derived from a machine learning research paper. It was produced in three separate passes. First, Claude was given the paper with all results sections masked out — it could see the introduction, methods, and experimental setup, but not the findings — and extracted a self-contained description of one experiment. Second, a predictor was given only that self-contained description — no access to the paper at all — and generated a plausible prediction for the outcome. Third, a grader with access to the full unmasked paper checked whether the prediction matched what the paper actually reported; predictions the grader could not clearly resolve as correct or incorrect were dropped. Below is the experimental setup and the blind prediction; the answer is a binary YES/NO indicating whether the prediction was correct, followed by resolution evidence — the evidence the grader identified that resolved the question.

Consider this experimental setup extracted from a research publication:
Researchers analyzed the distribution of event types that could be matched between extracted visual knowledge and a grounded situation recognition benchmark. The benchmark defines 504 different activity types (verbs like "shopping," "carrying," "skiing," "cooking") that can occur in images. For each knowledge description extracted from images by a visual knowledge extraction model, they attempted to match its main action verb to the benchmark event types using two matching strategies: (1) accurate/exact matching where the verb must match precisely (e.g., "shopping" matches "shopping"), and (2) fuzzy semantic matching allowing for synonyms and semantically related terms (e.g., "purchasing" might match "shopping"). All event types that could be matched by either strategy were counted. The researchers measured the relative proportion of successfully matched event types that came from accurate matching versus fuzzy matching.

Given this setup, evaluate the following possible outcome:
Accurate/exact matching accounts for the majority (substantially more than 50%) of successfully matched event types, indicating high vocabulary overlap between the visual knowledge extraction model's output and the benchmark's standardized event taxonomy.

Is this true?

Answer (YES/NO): YES